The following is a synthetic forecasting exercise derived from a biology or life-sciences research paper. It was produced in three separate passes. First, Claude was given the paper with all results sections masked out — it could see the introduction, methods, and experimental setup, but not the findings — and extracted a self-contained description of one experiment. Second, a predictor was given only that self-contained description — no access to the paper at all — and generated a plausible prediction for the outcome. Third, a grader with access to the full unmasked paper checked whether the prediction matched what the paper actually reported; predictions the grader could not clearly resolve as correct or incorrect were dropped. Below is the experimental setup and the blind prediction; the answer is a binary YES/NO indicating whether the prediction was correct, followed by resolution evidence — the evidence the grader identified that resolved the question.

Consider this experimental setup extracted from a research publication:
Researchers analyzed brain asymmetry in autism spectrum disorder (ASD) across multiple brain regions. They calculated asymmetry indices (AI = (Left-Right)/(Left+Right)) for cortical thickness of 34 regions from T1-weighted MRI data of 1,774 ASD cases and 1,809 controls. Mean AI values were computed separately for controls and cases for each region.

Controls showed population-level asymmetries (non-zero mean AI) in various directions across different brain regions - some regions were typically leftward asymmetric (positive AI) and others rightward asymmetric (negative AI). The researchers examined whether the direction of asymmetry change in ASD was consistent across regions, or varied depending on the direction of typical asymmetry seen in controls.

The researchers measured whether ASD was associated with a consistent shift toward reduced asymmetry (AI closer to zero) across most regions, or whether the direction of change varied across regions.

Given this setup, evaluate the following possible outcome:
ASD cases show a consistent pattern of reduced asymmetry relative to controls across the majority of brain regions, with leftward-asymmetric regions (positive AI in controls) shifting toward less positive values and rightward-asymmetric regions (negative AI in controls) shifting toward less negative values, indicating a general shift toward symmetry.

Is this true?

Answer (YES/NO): YES